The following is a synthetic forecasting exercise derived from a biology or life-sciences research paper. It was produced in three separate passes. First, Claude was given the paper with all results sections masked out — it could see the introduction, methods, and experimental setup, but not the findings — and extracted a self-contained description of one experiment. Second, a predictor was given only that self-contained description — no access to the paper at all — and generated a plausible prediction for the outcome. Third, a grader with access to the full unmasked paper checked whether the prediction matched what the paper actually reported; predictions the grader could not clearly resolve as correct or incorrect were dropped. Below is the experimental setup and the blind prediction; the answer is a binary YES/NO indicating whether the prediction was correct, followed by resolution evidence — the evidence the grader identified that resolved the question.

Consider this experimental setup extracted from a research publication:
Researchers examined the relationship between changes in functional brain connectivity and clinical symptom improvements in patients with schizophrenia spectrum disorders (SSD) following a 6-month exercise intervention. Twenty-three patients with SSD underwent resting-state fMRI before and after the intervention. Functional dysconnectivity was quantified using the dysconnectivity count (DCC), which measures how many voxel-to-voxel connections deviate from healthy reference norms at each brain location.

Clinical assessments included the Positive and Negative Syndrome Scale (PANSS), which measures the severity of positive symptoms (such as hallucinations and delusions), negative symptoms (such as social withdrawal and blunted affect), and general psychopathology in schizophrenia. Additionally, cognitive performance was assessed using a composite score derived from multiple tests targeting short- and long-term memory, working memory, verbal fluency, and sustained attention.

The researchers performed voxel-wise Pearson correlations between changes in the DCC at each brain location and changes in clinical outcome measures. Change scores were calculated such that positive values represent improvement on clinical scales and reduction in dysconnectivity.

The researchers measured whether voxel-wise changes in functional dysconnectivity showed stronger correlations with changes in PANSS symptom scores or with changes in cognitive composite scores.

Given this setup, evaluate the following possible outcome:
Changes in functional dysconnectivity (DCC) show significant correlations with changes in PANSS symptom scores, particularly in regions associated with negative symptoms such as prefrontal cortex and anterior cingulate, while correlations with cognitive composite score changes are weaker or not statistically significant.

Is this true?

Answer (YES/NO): NO